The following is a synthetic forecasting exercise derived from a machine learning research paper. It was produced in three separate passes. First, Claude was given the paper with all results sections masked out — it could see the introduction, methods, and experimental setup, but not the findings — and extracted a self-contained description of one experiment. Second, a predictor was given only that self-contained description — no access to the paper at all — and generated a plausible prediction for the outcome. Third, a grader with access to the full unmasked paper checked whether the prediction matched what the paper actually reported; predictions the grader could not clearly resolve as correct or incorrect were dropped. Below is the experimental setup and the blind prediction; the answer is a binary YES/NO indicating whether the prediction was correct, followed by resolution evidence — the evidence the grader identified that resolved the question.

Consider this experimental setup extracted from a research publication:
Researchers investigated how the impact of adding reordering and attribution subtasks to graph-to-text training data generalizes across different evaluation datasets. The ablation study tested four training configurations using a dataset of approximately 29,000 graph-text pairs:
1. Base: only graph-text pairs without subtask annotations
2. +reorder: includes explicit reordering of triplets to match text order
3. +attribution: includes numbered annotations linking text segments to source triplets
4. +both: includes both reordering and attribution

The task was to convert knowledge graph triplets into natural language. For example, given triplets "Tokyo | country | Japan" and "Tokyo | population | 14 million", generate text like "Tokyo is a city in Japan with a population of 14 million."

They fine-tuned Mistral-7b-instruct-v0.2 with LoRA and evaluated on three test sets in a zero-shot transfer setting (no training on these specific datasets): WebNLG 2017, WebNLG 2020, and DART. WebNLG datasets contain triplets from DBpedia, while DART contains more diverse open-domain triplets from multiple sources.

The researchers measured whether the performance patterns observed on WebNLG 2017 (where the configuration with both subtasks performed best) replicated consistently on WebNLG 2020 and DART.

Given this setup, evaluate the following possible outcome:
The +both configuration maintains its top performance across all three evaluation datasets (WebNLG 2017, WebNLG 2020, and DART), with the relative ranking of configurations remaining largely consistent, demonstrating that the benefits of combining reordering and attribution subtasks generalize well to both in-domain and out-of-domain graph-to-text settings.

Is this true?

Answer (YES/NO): YES